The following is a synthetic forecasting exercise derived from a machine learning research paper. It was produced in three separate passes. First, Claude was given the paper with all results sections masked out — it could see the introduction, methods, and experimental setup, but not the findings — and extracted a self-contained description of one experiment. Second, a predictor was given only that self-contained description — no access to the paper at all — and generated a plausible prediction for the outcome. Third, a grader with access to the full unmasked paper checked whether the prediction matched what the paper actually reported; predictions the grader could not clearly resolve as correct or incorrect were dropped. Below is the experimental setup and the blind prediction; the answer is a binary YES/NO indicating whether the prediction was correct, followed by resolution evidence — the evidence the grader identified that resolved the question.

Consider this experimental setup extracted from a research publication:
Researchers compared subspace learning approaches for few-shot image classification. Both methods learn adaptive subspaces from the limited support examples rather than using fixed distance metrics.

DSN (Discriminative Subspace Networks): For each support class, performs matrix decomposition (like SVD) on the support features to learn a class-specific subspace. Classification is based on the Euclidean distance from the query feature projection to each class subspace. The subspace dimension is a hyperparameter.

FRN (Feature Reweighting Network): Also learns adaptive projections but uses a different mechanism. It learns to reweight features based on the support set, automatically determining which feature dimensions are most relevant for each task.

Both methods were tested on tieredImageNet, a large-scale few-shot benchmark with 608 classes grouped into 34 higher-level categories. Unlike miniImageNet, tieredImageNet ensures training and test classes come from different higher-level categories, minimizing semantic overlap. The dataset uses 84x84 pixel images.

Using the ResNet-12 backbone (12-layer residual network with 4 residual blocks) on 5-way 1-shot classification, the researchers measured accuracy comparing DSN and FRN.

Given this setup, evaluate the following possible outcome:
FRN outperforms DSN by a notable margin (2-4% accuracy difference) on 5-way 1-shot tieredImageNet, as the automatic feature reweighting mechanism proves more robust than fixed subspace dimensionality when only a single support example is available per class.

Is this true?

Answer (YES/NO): NO